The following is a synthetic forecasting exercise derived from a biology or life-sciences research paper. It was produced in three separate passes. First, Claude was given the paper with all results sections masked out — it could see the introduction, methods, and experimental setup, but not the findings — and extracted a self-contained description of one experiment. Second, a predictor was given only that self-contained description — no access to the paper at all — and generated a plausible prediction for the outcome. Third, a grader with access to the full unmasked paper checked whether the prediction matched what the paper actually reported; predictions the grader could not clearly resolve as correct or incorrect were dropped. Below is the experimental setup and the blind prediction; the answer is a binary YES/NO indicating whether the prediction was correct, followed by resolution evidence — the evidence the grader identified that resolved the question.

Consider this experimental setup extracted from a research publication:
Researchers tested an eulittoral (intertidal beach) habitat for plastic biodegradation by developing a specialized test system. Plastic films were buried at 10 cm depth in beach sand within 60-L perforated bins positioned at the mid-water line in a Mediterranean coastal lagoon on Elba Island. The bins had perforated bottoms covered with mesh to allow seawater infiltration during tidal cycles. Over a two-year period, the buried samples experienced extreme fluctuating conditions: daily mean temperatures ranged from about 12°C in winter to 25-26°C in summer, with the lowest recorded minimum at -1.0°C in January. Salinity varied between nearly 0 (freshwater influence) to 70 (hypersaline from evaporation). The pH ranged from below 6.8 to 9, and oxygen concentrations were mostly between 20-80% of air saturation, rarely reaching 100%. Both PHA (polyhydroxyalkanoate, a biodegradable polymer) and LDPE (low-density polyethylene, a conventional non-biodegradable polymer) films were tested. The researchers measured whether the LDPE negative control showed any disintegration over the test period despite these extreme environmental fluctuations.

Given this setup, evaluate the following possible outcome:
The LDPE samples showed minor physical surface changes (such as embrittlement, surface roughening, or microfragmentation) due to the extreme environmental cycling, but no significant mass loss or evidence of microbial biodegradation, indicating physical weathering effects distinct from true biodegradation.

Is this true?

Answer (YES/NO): NO